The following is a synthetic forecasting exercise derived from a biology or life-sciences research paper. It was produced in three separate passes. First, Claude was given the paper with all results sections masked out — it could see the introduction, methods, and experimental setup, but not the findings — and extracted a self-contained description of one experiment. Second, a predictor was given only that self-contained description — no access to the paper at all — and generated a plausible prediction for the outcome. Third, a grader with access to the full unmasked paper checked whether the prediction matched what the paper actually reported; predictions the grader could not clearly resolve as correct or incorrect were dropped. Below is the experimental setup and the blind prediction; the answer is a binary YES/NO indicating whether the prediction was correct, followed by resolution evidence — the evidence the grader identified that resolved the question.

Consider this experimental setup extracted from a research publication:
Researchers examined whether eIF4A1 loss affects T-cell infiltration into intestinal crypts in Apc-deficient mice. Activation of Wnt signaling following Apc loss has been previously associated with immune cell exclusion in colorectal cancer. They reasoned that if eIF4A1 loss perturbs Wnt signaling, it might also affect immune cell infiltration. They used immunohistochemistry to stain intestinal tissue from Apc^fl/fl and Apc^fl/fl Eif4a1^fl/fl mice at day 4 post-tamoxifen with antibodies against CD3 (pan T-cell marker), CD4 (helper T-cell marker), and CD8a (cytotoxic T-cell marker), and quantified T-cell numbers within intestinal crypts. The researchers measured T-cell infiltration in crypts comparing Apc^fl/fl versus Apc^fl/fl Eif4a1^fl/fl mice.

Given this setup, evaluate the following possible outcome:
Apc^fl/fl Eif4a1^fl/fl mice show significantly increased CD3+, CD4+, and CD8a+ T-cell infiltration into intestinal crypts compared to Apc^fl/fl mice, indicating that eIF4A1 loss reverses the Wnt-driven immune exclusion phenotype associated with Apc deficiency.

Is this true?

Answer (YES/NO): YES